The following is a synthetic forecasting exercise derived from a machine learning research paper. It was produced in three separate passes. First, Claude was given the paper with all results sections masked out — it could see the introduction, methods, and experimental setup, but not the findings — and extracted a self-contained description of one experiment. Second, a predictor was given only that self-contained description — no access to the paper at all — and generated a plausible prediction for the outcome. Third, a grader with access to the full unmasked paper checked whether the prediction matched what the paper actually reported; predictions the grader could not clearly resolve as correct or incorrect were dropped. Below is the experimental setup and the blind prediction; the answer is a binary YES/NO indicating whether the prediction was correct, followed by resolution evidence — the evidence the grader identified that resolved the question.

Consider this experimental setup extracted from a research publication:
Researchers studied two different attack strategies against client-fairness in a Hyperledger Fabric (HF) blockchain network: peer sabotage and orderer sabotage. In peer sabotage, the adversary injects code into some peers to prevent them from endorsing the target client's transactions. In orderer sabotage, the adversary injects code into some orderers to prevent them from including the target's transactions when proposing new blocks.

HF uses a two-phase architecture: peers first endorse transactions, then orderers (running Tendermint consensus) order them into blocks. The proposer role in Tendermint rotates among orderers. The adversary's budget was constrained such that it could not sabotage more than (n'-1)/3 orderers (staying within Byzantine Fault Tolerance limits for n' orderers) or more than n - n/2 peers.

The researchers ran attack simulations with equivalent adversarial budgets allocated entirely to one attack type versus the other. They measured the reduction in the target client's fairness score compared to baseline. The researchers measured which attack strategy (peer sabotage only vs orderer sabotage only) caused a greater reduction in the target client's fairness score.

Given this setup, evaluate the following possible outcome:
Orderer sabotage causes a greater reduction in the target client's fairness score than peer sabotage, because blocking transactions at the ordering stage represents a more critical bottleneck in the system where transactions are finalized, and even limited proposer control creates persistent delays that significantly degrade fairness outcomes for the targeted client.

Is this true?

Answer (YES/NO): NO